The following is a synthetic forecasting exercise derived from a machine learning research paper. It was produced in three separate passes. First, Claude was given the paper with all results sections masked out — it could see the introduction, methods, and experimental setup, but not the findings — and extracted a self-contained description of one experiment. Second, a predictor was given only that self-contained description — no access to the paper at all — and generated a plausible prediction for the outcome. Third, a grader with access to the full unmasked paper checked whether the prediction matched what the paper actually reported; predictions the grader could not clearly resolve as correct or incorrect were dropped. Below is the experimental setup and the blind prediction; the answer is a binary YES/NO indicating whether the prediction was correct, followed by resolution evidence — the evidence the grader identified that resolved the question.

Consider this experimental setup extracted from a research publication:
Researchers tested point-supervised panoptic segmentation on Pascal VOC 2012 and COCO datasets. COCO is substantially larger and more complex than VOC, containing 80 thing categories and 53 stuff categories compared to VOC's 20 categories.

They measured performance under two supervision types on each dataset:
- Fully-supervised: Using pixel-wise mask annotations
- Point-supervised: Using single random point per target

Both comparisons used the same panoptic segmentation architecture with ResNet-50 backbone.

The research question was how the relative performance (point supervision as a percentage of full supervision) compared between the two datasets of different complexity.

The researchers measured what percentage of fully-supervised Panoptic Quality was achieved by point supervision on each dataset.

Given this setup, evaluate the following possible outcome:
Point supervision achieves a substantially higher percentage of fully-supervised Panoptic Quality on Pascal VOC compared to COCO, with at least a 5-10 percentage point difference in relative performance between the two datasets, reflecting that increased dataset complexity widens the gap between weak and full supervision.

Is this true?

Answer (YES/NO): YES